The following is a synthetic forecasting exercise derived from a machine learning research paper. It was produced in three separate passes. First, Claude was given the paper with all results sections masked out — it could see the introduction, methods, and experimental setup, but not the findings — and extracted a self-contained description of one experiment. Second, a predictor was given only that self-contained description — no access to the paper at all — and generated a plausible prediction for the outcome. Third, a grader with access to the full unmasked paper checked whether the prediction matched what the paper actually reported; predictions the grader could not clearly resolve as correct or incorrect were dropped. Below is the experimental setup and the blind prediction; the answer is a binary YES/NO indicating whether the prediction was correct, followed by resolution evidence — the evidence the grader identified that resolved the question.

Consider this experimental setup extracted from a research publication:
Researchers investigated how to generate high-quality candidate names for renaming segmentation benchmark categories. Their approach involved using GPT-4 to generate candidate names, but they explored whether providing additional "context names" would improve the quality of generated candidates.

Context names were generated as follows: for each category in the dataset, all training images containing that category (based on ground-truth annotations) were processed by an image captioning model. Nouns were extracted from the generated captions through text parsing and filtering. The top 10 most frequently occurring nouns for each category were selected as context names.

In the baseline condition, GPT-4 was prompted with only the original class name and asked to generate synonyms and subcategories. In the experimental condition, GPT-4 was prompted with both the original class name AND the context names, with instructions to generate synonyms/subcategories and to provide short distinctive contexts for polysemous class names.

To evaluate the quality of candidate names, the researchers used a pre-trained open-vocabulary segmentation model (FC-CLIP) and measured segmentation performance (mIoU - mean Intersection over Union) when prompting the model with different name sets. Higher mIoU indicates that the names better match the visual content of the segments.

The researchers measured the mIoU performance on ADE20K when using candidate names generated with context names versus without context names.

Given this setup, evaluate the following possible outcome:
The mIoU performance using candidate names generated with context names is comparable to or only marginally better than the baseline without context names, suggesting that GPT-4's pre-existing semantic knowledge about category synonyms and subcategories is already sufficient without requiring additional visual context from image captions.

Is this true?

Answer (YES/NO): NO